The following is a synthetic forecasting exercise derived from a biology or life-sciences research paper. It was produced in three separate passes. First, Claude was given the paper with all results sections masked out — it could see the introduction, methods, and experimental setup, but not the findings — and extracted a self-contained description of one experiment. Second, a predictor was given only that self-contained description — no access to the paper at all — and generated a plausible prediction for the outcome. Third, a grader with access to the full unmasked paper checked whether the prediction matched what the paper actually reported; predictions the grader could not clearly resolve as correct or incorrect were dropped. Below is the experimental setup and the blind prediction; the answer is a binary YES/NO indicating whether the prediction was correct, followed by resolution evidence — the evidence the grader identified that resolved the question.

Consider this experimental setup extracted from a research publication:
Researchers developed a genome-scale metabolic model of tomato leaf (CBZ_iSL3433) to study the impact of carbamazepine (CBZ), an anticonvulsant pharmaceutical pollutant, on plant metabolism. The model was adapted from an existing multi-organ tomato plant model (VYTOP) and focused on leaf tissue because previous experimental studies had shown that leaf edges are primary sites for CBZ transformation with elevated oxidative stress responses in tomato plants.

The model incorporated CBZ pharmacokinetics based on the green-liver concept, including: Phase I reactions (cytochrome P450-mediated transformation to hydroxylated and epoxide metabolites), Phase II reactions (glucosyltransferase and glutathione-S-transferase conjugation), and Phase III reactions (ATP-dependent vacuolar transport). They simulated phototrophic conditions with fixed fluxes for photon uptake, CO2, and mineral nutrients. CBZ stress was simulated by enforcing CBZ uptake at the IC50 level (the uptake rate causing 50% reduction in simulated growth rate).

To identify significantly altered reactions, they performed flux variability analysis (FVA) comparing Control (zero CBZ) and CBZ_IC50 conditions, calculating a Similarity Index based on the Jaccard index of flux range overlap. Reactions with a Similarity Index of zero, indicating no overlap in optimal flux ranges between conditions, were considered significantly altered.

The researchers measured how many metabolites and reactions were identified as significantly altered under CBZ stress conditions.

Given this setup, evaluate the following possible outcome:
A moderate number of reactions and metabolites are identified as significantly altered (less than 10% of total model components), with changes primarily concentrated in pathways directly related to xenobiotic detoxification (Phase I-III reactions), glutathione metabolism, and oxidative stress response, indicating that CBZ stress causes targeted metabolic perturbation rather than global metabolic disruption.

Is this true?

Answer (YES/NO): NO